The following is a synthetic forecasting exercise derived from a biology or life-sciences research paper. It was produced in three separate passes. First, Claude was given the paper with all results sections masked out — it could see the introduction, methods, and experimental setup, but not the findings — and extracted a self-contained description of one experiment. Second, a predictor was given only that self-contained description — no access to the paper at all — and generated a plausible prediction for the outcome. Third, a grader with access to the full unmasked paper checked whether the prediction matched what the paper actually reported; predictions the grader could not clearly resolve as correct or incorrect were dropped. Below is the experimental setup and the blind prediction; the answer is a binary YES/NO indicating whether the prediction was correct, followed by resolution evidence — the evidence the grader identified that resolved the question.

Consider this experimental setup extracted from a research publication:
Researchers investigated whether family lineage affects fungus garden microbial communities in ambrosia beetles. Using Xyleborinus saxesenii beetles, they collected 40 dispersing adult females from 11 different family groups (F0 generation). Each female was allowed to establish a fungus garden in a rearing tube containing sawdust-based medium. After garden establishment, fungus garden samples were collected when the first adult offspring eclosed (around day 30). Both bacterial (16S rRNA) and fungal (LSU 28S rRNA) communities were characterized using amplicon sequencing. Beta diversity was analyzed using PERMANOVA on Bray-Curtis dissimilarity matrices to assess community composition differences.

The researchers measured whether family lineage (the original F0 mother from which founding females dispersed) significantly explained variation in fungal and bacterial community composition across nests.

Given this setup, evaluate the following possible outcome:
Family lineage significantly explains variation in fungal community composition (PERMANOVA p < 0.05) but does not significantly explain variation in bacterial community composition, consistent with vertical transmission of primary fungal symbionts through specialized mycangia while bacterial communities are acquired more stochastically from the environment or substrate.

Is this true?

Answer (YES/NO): NO